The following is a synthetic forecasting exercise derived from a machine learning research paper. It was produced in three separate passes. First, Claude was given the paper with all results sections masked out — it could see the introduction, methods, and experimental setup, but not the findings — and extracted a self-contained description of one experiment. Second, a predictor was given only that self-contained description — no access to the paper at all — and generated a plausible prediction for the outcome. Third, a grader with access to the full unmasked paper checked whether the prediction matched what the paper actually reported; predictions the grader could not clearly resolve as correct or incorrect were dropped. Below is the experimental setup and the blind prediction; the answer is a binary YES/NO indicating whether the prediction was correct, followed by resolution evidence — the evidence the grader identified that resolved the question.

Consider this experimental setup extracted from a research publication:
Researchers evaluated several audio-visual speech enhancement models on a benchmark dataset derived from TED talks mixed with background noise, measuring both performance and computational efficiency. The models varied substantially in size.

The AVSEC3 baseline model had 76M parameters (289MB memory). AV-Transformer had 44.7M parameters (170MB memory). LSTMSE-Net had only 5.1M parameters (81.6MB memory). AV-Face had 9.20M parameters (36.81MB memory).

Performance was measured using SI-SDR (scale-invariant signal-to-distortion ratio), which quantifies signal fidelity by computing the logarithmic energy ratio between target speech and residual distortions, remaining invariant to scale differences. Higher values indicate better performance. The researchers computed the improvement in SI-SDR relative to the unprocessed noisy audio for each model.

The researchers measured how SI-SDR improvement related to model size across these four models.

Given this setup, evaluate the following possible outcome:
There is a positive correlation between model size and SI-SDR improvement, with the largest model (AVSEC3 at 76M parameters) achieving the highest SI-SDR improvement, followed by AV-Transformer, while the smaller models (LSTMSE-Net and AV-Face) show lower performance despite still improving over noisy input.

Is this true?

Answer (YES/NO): NO